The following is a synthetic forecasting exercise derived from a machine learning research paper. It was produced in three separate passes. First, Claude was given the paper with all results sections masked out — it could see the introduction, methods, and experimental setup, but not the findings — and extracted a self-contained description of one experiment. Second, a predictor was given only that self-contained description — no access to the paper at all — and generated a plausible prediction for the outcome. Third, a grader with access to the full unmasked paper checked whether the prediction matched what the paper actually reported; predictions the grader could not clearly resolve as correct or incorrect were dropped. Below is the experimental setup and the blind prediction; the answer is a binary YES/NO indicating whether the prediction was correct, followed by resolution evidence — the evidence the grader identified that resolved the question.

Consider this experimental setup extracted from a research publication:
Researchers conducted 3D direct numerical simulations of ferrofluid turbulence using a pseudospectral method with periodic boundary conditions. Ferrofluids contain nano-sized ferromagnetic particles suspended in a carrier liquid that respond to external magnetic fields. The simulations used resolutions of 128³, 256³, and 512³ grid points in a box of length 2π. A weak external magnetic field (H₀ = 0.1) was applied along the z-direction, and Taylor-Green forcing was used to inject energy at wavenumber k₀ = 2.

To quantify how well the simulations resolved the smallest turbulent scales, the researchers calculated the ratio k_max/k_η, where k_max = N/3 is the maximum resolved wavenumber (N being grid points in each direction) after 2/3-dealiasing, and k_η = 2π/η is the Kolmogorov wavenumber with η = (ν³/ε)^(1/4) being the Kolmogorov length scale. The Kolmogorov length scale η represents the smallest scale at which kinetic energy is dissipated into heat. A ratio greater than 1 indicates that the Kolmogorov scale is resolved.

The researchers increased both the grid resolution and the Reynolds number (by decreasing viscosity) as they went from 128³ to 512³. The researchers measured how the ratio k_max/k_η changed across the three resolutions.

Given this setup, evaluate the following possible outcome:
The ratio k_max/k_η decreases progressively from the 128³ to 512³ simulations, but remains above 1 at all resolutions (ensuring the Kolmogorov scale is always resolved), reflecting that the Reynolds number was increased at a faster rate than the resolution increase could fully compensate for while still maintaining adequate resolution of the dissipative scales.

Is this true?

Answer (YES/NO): NO